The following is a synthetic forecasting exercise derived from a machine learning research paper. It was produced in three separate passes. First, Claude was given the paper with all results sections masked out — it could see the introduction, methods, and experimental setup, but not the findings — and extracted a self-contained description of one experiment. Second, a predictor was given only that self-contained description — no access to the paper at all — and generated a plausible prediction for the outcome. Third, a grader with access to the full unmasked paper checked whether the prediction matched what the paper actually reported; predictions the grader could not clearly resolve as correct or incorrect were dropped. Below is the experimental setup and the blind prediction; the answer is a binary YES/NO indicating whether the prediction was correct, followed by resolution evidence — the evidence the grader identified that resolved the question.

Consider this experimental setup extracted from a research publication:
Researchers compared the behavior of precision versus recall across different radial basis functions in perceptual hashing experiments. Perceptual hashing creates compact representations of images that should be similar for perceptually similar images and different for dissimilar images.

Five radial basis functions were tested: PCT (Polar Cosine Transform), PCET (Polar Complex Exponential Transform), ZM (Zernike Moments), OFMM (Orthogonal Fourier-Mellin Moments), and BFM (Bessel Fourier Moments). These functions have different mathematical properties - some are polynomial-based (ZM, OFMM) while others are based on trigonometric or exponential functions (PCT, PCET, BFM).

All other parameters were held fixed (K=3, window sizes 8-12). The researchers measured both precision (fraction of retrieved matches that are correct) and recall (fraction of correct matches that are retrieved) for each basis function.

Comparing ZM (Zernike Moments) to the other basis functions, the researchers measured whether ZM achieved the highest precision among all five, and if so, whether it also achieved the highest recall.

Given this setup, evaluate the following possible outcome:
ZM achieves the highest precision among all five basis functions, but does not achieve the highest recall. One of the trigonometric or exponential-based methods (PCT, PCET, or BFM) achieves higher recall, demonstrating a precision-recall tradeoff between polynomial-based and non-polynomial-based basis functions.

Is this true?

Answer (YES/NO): NO